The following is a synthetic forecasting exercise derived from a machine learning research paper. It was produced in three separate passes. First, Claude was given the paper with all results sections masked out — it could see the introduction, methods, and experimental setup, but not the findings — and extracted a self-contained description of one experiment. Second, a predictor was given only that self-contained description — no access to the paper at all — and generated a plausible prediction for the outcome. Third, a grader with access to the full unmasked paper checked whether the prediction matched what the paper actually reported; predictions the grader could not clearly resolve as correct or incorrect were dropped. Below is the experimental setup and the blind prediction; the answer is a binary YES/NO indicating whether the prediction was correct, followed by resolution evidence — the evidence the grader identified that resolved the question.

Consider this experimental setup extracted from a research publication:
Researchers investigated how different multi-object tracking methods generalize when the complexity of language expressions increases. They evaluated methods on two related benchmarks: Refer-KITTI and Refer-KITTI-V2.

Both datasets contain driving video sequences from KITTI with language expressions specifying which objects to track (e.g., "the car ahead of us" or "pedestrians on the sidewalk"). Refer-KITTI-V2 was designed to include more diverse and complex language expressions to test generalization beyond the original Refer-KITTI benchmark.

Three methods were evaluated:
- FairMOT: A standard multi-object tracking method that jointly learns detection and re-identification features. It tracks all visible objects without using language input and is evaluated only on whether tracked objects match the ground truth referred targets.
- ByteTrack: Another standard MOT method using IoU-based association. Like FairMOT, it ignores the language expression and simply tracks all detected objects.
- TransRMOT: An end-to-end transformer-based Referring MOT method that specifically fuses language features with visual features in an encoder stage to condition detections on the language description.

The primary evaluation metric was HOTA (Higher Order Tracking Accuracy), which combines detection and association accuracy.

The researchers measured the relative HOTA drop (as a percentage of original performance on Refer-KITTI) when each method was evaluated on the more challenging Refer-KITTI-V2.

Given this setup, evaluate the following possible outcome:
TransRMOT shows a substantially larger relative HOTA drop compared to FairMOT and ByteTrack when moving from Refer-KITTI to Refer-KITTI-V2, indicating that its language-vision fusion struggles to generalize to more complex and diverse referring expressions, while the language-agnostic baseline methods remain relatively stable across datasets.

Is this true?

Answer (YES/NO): YES